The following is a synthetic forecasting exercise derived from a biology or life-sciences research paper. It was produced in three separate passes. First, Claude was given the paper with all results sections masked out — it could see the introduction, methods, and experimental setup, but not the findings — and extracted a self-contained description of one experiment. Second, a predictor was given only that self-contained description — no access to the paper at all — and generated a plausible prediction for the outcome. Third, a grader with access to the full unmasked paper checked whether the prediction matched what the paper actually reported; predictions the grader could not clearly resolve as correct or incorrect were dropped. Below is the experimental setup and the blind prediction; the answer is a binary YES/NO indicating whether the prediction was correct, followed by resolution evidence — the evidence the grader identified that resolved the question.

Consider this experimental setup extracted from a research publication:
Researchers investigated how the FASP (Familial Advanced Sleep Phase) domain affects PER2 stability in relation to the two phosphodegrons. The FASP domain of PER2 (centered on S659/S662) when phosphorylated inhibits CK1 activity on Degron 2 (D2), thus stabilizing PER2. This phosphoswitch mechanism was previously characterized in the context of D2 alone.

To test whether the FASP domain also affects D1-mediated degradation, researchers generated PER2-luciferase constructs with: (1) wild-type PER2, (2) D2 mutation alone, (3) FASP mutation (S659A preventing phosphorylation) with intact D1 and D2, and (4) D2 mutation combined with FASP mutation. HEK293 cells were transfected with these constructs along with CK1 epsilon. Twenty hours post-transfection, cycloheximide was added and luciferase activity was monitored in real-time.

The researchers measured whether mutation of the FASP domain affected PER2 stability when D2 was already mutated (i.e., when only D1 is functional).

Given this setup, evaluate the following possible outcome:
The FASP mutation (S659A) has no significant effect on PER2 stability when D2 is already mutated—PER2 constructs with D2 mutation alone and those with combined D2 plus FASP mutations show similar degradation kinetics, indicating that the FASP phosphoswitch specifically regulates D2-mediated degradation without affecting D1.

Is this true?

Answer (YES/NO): NO